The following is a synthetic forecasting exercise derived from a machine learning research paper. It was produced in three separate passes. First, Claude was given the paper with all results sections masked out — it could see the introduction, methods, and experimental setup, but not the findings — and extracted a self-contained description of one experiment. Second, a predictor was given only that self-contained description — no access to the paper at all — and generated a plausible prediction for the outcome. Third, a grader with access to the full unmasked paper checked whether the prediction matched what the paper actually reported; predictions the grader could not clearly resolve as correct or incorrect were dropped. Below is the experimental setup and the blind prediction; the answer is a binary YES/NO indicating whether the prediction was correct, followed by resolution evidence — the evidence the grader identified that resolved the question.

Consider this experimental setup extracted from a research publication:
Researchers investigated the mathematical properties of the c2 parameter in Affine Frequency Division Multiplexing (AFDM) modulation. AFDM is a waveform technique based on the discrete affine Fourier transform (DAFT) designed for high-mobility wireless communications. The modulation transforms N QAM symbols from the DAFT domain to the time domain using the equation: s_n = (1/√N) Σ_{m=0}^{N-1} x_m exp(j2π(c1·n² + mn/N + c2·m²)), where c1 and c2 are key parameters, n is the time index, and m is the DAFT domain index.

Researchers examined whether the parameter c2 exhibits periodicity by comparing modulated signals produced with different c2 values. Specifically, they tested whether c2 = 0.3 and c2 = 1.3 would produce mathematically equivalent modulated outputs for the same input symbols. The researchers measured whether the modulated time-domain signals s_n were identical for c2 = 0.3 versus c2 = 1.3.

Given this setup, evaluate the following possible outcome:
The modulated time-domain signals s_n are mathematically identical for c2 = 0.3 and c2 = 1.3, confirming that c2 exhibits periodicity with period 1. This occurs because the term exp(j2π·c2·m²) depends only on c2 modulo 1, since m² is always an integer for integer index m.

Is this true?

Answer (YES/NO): YES